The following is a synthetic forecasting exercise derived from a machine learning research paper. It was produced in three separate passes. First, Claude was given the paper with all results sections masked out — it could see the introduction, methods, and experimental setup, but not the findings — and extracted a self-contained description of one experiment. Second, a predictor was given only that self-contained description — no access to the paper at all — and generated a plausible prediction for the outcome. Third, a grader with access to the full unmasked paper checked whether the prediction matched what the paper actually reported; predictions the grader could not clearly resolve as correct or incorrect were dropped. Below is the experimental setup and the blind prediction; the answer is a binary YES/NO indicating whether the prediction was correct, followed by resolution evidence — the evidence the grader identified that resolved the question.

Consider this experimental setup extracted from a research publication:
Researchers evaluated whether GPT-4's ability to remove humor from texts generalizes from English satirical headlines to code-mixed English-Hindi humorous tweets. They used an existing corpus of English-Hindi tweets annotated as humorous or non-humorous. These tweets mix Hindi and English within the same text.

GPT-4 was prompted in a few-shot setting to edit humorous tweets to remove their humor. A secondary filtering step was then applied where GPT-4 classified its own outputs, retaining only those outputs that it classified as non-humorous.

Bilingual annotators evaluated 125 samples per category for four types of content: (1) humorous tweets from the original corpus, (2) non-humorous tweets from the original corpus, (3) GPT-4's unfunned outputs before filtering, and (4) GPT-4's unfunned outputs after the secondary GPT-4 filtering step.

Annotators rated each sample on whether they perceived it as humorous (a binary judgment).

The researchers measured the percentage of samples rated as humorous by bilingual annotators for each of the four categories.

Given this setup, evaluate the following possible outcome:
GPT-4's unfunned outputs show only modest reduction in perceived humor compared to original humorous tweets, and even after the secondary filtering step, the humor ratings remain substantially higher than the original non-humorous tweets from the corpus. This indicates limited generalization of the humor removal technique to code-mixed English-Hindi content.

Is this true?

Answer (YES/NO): NO